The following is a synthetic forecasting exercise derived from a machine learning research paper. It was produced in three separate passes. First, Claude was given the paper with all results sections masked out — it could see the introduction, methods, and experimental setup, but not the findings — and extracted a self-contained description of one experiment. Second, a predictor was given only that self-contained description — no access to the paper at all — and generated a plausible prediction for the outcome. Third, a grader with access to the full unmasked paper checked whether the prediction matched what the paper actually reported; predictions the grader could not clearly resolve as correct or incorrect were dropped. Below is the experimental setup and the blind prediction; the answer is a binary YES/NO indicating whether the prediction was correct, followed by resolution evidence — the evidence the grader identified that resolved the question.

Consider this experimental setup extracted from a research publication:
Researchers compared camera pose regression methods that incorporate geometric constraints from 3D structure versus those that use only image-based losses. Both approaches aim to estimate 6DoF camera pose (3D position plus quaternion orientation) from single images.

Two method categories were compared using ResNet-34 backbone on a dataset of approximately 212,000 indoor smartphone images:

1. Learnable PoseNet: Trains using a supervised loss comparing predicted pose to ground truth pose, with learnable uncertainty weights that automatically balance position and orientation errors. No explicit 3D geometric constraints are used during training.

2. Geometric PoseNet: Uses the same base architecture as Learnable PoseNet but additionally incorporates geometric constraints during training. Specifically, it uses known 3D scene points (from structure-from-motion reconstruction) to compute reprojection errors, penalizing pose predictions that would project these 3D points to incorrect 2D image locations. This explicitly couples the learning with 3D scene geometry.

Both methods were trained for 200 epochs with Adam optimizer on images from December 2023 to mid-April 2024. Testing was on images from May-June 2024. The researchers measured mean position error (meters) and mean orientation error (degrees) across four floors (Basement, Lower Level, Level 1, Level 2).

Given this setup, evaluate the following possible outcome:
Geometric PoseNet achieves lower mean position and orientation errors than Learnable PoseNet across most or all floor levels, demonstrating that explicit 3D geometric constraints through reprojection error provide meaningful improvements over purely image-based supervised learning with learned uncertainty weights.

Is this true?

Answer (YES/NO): NO